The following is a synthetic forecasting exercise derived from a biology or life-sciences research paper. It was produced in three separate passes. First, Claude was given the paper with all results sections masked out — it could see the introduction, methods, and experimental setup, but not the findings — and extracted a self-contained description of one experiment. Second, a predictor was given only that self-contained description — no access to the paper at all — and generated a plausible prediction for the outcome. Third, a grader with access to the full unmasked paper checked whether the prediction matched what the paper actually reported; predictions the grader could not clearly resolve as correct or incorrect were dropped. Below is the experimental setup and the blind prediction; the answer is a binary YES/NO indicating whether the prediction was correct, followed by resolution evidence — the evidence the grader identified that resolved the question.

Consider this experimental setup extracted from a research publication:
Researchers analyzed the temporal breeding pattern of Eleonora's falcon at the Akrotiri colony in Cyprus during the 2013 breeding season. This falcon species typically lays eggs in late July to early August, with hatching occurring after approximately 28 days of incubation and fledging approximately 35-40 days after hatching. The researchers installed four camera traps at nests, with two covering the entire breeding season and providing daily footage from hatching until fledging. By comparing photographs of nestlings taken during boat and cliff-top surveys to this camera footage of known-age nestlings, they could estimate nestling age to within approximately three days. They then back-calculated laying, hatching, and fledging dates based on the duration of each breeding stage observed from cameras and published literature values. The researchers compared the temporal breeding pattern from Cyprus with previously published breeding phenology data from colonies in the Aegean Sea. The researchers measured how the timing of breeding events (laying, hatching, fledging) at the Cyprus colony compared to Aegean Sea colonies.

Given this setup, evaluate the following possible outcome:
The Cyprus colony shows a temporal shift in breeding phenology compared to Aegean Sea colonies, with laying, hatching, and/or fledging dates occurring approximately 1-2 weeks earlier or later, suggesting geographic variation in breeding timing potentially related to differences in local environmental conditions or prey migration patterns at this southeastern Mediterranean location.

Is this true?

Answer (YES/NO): NO